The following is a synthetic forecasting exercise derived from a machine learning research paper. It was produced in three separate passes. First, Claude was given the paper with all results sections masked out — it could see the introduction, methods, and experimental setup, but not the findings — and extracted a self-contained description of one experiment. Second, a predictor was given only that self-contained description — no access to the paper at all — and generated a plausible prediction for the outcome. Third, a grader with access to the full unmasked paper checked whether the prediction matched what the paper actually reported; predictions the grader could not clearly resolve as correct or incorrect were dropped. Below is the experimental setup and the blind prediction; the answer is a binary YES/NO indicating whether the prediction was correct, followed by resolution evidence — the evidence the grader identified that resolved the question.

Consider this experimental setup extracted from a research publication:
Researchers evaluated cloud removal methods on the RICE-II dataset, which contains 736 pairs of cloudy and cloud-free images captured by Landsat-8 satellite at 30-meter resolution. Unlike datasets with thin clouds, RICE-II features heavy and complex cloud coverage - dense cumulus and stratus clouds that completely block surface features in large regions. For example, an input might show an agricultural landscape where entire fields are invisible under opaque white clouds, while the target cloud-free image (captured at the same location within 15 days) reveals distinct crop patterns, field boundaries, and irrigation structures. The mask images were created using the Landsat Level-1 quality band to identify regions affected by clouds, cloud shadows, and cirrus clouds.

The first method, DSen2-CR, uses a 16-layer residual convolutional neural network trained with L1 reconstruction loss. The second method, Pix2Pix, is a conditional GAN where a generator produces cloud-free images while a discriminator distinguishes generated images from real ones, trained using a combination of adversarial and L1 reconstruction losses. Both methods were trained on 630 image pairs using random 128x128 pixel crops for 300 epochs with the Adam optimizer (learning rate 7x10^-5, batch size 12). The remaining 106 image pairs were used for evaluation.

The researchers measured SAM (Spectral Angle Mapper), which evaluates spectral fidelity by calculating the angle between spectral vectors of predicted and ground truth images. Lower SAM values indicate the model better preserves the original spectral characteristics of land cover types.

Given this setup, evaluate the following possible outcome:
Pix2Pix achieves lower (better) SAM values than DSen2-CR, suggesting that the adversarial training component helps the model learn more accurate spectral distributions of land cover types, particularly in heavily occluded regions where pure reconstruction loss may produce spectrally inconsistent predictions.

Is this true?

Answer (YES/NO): NO